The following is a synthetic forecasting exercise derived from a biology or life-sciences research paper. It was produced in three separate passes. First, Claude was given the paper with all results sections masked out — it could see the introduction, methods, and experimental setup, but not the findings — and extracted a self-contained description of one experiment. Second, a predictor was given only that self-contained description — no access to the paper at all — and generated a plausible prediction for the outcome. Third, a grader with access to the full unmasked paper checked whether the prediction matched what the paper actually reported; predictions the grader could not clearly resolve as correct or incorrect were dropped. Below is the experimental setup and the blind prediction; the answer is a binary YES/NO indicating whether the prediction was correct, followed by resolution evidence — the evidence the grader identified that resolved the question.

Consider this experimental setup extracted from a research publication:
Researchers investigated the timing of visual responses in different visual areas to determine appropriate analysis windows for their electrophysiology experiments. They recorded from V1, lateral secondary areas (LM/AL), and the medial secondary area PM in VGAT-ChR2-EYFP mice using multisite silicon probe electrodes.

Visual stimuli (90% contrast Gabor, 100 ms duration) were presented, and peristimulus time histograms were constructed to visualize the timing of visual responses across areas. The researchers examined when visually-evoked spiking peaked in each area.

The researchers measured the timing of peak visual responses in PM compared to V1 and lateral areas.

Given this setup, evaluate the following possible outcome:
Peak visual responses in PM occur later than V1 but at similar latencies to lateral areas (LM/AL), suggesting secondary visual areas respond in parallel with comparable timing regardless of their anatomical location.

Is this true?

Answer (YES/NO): NO